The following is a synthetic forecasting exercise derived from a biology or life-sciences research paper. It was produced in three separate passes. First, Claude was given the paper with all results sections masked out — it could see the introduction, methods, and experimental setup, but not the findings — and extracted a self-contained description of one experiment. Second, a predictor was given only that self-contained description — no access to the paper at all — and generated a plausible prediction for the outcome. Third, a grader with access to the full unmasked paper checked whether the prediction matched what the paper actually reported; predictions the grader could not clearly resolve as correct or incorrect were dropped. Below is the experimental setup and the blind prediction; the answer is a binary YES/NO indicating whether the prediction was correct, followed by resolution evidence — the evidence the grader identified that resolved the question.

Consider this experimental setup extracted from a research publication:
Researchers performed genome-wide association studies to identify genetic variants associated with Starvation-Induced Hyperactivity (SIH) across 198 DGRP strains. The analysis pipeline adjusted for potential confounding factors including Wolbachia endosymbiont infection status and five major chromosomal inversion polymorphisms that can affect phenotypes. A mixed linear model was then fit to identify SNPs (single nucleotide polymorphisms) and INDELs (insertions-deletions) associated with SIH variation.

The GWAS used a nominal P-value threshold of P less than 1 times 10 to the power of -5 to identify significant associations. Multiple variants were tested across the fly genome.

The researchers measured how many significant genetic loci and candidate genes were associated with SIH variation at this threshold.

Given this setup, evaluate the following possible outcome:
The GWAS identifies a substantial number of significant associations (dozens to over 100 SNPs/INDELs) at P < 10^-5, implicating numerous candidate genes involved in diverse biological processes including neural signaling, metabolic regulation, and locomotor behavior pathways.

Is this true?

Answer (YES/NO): NO